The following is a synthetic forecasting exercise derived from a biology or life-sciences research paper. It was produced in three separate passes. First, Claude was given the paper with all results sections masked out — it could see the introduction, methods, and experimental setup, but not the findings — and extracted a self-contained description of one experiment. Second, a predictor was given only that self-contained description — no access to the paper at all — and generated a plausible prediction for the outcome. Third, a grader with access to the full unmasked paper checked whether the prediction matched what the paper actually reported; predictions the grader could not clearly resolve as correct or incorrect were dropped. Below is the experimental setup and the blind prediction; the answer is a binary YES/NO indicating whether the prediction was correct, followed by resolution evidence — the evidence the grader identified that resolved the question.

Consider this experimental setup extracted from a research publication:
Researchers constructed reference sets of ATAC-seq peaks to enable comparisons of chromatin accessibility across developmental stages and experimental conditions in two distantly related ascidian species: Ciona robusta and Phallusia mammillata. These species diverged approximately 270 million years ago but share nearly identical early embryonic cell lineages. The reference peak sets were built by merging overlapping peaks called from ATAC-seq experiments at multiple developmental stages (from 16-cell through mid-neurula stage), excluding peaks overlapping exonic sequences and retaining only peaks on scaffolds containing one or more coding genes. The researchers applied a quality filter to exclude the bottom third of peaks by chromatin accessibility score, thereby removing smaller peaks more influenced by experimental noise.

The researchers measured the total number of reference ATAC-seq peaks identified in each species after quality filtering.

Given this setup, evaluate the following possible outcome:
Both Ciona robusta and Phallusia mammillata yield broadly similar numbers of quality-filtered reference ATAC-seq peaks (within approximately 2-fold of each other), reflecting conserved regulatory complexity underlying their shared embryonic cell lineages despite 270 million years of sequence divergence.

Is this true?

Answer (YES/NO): YES